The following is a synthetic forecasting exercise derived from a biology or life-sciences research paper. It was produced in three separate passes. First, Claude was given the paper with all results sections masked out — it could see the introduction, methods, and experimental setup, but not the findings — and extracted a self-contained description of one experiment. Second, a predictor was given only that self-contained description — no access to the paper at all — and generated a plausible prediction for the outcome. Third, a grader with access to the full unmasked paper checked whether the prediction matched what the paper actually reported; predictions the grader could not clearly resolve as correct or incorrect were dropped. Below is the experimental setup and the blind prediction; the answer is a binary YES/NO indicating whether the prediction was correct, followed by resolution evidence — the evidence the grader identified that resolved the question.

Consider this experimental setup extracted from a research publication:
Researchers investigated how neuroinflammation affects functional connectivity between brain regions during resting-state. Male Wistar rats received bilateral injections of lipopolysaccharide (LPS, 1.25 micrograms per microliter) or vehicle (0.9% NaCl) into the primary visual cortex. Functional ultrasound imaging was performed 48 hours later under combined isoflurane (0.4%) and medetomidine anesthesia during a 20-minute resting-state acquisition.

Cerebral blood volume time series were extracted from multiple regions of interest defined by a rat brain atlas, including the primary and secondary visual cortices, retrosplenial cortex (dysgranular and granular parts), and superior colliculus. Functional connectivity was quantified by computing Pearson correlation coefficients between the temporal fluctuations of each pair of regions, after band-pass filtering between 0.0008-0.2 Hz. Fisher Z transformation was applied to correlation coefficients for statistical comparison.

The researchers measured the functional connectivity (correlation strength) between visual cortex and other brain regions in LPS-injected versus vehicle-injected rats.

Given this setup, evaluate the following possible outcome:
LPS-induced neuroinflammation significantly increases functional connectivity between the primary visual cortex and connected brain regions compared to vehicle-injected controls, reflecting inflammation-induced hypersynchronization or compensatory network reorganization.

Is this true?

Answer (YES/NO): NO